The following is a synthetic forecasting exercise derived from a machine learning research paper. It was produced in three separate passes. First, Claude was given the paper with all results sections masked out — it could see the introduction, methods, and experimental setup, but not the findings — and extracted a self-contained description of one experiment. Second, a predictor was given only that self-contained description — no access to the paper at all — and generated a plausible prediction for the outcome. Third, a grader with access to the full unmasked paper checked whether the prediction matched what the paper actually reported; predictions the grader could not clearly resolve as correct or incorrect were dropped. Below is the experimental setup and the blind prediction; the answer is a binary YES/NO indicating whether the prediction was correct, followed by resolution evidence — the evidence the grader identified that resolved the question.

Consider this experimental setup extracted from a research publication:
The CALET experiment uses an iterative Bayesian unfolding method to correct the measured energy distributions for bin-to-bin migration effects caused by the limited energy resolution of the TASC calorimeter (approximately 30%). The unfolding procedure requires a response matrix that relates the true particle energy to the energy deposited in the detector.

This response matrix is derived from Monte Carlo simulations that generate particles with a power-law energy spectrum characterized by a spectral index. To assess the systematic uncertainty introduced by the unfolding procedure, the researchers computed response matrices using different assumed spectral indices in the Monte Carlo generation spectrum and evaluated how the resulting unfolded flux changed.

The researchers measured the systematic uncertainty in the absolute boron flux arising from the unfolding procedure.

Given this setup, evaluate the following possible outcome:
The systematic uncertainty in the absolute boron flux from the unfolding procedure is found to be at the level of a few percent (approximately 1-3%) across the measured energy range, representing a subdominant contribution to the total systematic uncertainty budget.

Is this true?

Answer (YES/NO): YES